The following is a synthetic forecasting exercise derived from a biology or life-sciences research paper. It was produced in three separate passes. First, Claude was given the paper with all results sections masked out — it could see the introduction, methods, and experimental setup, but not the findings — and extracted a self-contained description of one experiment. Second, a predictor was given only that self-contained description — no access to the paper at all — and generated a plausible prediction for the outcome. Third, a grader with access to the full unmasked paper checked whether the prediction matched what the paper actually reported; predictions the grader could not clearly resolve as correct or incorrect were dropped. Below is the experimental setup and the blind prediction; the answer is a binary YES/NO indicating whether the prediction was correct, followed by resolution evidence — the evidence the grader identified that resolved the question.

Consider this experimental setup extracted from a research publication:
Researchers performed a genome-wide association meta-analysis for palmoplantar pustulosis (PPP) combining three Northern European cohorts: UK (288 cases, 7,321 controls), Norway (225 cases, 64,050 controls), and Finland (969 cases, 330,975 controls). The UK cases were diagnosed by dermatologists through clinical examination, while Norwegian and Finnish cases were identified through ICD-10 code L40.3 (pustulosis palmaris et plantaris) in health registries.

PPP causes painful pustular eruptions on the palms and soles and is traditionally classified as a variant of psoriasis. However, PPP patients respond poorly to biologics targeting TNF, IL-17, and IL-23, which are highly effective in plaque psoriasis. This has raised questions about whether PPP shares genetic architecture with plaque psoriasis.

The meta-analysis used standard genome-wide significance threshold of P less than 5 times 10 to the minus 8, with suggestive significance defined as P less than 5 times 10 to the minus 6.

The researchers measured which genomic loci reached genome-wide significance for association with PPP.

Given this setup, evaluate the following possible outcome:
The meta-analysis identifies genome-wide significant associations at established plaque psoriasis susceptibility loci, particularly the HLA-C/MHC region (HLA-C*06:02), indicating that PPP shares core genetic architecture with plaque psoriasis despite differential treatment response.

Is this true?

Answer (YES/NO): NO